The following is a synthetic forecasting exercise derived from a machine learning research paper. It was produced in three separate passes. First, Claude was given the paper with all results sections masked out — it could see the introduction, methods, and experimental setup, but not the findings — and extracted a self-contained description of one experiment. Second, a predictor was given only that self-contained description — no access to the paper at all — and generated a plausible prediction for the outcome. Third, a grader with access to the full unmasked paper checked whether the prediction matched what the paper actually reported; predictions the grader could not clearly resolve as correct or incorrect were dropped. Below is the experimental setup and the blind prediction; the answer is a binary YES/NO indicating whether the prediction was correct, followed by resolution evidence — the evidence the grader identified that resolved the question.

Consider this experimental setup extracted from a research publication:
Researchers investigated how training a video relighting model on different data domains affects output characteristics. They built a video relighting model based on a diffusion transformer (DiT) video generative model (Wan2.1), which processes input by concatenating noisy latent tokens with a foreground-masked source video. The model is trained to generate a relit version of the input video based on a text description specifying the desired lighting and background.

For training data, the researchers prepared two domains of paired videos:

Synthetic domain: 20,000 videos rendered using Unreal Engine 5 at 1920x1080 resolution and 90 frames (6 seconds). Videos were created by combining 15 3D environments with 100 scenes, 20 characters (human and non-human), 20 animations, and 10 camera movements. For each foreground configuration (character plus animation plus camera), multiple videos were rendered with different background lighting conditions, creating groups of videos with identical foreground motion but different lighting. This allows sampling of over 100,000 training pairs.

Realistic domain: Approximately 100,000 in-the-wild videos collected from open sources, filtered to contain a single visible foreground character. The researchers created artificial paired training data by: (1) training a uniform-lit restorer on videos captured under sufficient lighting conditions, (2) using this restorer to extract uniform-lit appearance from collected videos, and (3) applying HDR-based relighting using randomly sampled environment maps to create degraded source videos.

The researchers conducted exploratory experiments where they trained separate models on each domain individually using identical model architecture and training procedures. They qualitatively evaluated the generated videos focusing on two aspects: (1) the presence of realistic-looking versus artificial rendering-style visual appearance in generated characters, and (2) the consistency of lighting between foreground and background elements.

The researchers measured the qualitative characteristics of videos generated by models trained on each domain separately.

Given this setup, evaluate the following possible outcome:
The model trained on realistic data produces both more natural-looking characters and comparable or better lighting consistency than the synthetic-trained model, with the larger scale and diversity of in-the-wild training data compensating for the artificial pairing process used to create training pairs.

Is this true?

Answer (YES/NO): NO